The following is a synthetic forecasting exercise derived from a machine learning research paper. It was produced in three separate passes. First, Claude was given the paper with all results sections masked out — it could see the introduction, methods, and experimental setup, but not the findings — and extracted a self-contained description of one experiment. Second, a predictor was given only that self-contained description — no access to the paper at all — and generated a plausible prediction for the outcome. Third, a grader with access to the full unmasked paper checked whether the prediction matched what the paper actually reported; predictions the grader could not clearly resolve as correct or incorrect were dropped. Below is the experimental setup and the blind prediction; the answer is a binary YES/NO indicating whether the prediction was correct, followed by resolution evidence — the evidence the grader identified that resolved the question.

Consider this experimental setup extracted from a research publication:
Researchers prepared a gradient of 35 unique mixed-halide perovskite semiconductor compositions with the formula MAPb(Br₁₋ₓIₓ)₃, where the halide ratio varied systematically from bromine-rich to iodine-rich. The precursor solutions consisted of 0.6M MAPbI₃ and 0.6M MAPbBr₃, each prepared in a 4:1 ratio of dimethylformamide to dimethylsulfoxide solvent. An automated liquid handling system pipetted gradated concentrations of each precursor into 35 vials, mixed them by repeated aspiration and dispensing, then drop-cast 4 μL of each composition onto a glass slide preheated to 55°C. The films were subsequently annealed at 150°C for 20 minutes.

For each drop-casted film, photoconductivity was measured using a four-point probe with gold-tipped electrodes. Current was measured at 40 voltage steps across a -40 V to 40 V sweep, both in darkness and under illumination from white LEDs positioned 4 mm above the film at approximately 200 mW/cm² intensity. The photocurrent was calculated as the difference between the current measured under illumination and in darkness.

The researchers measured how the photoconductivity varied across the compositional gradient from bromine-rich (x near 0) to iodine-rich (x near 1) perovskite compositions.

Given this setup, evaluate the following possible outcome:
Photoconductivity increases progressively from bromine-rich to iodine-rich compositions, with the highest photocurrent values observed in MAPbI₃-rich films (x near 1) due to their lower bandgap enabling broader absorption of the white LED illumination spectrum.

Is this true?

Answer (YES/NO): YES